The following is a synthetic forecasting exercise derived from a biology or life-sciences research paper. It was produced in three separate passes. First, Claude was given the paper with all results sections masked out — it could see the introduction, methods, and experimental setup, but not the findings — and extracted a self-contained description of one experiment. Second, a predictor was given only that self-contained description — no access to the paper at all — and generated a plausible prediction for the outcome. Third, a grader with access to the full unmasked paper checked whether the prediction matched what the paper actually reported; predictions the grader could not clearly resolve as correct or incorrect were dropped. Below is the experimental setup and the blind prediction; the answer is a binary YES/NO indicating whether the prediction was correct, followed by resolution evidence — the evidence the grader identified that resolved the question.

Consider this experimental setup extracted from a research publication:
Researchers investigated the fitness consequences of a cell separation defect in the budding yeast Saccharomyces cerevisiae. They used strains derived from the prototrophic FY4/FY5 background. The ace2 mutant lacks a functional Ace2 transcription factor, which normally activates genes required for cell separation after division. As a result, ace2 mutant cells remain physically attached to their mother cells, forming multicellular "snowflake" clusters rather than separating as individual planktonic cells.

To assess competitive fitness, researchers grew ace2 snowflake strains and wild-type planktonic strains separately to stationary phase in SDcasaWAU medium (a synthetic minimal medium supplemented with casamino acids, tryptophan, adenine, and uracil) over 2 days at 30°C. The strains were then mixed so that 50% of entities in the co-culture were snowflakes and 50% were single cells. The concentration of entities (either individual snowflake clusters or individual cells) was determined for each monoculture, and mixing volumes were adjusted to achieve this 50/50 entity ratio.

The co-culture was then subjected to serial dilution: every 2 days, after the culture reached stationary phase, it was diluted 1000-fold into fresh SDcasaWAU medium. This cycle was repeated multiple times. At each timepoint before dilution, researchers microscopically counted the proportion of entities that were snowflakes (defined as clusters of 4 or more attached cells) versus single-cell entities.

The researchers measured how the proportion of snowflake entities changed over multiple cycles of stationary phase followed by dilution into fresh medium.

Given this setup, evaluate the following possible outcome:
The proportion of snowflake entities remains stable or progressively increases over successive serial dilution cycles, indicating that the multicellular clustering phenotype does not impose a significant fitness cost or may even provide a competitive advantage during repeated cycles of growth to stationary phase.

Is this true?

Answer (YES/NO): YES